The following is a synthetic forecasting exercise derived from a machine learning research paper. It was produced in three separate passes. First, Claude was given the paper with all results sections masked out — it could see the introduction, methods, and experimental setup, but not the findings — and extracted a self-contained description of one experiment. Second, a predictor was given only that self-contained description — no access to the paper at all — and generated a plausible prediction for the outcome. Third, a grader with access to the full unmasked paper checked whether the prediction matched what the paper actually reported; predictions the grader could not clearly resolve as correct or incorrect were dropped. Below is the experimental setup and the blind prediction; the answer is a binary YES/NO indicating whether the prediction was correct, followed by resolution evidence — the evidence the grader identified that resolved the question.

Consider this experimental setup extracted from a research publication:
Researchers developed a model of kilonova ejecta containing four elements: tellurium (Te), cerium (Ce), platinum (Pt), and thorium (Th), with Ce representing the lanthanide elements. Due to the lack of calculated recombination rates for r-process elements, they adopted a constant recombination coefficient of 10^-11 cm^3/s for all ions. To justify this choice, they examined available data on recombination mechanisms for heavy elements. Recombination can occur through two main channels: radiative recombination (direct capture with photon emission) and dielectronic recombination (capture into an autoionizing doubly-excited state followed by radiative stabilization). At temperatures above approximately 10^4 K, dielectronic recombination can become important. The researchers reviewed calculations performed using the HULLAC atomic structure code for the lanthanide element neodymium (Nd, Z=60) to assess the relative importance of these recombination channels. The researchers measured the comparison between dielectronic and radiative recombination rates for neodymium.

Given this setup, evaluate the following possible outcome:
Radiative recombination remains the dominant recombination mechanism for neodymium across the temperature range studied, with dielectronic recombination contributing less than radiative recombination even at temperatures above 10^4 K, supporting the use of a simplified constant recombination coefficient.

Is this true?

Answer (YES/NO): NO